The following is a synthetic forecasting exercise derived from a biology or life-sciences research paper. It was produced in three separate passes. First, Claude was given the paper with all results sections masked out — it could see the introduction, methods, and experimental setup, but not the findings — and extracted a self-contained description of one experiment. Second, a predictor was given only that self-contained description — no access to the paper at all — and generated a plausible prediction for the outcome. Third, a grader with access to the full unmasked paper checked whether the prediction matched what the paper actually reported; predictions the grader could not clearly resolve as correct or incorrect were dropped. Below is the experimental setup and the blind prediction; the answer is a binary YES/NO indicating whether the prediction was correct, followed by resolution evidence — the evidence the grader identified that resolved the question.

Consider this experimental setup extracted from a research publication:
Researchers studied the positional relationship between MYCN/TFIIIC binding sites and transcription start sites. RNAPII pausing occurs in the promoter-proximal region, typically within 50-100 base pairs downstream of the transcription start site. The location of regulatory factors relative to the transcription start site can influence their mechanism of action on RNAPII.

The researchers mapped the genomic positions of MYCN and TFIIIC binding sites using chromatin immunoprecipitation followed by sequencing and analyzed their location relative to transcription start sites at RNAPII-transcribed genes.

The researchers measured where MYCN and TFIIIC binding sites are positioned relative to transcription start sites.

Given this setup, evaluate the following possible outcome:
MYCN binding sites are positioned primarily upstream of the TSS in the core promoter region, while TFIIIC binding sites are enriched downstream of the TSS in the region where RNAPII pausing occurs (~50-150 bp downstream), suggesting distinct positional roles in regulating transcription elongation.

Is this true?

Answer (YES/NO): NO